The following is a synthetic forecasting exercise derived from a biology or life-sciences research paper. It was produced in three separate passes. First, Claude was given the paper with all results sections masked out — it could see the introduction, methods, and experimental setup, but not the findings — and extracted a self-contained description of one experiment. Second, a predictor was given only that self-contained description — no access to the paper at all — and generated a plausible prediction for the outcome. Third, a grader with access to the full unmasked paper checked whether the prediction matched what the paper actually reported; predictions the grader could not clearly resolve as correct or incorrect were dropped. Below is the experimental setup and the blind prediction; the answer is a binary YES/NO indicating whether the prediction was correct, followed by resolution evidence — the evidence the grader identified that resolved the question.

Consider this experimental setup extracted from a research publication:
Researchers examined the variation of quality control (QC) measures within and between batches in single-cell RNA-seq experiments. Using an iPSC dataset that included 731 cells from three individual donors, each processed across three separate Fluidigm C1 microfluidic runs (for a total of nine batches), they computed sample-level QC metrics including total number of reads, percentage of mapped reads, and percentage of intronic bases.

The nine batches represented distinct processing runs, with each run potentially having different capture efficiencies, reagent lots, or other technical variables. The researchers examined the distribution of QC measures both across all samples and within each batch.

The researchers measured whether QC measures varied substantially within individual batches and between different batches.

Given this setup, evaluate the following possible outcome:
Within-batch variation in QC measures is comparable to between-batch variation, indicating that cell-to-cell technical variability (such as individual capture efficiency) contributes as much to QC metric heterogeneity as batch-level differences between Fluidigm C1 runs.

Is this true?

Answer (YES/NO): NO